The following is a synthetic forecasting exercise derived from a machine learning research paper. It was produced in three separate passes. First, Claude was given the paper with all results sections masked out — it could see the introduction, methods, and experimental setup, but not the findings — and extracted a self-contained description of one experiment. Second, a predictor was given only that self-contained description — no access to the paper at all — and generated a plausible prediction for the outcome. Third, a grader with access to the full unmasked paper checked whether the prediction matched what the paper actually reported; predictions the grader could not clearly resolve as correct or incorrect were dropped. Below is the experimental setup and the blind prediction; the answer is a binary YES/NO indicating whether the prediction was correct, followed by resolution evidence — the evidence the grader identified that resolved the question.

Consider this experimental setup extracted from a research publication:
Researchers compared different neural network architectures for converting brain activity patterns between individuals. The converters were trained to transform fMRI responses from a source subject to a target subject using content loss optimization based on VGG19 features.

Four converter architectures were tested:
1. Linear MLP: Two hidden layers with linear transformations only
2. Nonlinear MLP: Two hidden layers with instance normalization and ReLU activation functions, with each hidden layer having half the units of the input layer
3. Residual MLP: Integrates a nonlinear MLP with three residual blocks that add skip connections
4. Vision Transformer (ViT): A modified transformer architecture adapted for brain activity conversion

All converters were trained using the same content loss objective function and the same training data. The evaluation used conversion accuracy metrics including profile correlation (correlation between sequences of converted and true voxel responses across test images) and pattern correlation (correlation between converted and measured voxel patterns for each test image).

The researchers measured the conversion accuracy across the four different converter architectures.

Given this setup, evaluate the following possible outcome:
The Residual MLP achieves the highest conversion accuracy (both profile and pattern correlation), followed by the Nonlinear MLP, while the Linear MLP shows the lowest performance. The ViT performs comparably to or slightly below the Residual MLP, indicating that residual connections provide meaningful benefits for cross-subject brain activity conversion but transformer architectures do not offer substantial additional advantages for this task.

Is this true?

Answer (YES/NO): NO